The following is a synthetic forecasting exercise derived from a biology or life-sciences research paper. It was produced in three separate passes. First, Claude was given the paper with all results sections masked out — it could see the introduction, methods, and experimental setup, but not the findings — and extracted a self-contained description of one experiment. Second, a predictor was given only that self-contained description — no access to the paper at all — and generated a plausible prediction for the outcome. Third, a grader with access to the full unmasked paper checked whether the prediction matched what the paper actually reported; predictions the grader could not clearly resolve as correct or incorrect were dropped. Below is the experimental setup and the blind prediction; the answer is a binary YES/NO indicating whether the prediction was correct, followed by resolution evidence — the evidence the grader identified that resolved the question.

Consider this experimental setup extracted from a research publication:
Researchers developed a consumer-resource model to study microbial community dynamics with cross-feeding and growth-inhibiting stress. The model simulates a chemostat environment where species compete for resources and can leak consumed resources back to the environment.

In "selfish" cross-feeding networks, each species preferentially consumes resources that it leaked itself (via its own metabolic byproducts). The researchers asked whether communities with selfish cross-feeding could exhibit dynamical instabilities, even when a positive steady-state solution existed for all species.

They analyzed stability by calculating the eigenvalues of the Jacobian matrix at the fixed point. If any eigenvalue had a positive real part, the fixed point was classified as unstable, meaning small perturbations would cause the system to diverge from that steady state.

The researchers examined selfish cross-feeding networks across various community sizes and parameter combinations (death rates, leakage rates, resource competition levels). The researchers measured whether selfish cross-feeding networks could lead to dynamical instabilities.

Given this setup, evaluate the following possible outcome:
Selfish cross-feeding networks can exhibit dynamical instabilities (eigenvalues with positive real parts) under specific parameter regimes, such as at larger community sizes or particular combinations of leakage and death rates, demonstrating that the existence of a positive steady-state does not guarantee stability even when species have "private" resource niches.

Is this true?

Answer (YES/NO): YES